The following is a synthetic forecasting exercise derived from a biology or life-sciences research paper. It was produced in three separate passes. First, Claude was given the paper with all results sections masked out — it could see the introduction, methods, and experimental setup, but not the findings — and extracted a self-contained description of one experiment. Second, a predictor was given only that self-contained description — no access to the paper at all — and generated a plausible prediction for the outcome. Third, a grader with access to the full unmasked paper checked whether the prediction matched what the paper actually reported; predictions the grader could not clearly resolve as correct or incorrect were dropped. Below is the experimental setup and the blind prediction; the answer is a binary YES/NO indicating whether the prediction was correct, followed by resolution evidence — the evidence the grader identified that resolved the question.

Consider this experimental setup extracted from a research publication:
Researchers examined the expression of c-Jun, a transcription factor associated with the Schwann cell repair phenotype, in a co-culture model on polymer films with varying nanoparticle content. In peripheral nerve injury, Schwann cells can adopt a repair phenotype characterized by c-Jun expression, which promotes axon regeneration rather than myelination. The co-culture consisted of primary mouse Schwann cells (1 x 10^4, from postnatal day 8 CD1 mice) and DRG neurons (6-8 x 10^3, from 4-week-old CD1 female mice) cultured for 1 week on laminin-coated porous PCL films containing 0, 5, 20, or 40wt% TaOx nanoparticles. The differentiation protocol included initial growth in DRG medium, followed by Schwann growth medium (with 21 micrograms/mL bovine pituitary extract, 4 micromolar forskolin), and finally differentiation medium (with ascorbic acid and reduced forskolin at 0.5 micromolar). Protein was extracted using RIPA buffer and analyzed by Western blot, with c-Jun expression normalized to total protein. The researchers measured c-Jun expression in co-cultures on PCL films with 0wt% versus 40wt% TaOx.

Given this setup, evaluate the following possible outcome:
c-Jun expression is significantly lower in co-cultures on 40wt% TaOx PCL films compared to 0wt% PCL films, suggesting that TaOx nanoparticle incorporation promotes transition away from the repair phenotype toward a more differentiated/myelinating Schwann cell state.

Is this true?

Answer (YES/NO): YES